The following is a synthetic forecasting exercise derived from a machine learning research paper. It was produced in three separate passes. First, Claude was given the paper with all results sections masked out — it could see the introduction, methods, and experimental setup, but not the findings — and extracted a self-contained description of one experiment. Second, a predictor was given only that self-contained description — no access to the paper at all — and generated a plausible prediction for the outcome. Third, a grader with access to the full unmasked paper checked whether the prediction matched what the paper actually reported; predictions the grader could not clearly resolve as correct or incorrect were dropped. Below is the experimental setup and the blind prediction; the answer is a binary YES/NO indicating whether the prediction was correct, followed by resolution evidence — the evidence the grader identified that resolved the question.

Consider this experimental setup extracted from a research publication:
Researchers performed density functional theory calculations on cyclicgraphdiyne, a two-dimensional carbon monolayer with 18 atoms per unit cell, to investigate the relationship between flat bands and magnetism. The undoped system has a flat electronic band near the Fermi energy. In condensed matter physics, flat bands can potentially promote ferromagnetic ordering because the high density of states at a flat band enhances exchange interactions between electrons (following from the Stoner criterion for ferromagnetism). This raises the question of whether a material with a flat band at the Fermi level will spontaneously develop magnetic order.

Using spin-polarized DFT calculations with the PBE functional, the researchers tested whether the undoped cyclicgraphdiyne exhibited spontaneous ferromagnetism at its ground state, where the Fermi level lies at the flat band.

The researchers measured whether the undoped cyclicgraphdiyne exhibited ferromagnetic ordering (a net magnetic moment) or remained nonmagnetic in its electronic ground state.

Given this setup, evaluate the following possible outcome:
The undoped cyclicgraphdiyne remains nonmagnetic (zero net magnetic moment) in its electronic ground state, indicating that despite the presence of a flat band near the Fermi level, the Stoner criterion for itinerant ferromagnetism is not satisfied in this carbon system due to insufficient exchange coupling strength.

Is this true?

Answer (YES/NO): YES